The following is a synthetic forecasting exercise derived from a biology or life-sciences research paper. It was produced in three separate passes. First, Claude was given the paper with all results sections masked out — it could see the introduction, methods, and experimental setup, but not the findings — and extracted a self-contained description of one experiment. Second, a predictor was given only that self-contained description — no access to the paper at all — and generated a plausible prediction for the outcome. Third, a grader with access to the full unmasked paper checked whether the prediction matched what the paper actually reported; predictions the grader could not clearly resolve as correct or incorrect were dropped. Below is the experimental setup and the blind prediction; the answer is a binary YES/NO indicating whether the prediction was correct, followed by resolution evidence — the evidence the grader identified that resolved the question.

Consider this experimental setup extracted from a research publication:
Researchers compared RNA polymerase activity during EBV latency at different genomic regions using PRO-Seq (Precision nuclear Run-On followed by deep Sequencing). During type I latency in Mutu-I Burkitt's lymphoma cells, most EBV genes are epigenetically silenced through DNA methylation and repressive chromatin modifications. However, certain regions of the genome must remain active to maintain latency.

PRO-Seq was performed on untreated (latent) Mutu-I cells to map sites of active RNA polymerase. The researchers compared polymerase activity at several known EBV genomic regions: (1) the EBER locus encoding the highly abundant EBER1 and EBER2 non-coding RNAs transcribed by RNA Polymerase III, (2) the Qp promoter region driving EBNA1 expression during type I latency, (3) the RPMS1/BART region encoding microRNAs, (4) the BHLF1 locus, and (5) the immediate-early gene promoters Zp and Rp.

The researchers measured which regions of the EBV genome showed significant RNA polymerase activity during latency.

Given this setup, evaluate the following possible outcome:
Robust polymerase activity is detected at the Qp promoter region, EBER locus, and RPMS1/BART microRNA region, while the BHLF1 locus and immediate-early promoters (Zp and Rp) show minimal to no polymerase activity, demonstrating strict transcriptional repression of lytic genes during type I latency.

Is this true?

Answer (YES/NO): NO